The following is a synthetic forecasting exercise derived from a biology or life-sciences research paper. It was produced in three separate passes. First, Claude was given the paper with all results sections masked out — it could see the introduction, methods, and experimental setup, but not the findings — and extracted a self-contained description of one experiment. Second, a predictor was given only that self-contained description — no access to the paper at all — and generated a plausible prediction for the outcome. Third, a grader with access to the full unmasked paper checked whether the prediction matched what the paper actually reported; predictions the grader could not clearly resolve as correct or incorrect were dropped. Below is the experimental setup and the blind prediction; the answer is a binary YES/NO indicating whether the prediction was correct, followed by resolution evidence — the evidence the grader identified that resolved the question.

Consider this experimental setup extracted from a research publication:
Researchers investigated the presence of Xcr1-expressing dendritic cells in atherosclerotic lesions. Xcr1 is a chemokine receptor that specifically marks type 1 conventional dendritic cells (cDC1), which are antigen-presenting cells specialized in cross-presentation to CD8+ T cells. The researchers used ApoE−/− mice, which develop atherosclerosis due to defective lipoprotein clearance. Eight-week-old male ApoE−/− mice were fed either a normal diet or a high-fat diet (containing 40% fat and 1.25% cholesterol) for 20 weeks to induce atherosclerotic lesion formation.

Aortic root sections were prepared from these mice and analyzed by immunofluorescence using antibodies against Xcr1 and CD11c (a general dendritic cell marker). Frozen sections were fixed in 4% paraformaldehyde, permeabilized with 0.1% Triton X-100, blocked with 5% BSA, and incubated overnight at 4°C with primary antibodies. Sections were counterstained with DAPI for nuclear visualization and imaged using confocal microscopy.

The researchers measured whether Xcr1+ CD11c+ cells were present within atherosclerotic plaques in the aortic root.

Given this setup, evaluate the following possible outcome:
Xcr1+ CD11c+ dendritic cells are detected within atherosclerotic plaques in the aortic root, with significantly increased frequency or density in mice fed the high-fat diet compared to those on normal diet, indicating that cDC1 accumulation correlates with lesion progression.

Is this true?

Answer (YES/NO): YES